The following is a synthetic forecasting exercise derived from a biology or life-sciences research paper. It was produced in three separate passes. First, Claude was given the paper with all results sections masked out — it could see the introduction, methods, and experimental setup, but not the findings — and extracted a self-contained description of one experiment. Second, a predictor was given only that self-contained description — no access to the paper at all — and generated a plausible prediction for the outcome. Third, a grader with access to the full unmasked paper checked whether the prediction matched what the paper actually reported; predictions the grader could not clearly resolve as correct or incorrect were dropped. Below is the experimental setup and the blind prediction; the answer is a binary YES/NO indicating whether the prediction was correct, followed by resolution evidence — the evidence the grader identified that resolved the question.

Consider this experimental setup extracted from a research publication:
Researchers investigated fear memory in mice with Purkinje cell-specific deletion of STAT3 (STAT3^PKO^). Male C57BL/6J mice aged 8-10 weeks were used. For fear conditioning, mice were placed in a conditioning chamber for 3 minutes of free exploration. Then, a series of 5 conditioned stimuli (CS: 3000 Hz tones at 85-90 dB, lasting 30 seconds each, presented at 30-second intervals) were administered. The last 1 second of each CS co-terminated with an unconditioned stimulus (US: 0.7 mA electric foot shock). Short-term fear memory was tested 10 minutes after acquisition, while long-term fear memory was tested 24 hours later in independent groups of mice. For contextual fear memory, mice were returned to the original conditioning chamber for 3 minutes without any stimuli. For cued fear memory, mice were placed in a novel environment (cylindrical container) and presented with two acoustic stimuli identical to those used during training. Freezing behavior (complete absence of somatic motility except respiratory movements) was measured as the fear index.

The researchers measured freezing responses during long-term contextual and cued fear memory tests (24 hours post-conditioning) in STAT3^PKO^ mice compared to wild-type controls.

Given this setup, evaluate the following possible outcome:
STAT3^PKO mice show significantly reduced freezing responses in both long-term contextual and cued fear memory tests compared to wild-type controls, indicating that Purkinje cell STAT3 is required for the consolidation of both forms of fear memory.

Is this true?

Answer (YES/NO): NO